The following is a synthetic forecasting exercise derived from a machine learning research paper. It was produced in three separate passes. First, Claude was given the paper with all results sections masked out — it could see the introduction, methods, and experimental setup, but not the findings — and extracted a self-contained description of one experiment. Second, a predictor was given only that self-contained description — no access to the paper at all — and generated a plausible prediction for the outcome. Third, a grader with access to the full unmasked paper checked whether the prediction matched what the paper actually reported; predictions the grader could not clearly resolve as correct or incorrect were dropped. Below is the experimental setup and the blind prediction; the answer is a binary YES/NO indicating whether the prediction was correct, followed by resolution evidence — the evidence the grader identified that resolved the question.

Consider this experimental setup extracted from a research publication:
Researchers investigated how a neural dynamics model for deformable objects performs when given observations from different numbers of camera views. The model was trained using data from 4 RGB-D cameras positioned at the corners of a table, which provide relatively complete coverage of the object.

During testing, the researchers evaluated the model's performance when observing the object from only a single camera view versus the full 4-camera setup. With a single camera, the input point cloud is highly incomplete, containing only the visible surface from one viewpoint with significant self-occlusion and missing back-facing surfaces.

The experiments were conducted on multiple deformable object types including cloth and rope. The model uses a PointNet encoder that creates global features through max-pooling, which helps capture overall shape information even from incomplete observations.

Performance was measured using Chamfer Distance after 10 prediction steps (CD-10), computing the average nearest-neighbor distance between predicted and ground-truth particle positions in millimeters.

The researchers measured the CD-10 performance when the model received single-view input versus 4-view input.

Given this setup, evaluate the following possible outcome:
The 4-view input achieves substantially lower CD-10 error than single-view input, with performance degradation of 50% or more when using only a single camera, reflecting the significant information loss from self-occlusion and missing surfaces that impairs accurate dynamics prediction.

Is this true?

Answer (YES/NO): NO